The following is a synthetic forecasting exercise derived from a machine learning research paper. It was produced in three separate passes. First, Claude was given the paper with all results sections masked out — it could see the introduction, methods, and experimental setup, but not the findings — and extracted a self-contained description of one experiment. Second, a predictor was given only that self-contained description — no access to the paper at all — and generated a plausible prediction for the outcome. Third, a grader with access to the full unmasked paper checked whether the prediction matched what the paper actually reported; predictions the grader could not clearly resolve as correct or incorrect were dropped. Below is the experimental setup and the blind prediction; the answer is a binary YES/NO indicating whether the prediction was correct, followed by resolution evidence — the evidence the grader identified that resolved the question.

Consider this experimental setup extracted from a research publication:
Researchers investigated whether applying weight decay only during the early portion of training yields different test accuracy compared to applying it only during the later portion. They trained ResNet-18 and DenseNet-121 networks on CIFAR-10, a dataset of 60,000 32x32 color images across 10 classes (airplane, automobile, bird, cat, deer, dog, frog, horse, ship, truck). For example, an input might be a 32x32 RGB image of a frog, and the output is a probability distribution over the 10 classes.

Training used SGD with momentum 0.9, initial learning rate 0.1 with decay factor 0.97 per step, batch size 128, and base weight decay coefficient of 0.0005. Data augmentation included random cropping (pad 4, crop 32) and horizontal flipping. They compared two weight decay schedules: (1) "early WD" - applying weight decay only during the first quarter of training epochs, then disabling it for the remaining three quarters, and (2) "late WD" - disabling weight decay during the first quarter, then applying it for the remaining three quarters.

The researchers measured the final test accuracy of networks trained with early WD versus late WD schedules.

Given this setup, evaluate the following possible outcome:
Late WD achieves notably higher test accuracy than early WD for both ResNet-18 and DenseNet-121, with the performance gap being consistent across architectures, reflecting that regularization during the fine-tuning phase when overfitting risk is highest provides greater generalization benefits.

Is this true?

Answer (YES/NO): NO